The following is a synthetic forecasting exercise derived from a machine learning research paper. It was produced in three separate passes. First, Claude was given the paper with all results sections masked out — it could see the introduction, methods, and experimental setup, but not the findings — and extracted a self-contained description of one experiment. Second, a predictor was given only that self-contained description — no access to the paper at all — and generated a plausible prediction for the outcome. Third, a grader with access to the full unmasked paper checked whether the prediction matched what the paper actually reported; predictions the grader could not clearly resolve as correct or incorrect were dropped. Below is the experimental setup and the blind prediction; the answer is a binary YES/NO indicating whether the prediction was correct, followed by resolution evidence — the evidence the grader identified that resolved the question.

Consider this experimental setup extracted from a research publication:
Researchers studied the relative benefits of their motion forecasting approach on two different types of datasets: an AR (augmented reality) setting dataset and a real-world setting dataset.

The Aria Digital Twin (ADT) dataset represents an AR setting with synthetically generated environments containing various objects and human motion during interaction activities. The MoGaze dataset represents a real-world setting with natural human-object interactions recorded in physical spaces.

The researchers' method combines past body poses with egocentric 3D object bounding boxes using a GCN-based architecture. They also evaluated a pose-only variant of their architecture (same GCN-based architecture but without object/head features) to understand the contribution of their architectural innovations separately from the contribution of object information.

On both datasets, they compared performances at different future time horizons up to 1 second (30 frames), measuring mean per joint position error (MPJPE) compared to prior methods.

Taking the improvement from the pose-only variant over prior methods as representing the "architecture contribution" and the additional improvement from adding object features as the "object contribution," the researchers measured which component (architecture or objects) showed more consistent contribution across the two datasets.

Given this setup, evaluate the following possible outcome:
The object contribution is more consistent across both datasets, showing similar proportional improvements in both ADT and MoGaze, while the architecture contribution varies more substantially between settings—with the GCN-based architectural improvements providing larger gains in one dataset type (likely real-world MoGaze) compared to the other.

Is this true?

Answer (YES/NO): NO